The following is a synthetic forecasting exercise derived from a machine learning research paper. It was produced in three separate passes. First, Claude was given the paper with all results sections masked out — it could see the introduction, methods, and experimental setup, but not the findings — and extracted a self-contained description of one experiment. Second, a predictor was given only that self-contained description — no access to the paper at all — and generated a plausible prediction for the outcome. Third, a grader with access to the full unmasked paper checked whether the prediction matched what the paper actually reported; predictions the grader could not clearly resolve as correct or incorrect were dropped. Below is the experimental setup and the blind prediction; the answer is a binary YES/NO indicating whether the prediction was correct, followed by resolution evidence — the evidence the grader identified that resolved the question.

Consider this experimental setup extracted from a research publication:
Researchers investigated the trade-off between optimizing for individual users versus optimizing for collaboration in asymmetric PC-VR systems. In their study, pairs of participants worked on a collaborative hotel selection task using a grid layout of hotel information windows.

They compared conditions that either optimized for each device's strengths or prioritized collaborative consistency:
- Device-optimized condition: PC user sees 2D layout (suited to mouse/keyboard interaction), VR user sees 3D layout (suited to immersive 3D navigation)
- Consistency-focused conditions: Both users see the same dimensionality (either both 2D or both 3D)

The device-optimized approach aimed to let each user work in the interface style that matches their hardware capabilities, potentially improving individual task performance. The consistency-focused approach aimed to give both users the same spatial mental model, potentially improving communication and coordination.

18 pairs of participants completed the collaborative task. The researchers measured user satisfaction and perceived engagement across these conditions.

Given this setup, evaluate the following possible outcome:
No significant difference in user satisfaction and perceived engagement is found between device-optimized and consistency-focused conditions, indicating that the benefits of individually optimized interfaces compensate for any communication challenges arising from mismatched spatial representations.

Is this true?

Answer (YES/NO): NO